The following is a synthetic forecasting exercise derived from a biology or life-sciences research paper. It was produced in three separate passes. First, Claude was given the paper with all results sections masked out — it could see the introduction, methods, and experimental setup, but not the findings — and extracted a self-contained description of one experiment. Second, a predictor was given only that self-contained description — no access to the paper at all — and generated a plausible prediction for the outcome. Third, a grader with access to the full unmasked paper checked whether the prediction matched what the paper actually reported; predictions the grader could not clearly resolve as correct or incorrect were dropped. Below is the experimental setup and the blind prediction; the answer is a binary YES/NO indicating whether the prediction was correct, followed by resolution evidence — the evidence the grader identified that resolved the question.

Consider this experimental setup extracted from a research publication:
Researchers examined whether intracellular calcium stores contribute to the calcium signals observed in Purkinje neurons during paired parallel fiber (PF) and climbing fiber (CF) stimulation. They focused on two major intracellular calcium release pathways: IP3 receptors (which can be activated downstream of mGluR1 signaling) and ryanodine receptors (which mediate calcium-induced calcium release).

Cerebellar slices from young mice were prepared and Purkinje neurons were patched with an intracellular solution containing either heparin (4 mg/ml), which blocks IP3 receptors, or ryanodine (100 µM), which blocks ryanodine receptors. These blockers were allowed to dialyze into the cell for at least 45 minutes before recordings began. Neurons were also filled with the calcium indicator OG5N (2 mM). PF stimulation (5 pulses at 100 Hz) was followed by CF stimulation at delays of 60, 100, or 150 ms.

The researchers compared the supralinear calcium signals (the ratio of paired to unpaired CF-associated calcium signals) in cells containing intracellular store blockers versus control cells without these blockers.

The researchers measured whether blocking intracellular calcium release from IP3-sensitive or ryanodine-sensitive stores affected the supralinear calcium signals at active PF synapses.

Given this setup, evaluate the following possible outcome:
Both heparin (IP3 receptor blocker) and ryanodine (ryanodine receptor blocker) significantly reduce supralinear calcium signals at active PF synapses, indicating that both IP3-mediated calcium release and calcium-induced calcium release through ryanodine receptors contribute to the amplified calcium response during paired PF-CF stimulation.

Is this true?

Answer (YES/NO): NO